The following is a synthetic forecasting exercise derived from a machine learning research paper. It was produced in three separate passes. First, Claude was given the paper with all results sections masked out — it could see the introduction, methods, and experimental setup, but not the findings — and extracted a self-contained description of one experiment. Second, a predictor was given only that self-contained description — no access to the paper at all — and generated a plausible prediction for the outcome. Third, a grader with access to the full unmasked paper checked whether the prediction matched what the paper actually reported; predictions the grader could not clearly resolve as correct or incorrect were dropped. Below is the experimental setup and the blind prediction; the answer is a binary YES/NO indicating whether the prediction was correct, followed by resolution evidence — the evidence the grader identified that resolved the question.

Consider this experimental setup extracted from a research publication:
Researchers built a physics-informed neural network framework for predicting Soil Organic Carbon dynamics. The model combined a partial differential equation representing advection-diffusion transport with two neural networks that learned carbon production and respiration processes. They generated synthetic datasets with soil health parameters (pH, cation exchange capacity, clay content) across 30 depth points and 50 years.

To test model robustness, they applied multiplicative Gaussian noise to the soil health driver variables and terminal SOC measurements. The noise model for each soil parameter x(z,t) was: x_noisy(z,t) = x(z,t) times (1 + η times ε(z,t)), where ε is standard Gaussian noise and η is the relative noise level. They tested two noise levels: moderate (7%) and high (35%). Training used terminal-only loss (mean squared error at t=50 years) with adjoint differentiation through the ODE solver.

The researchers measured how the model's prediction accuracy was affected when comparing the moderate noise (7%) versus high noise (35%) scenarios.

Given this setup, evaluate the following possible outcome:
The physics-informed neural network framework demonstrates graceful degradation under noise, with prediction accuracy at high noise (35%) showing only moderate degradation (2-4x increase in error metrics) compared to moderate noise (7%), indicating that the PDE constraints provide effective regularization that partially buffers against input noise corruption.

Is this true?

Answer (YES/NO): NO